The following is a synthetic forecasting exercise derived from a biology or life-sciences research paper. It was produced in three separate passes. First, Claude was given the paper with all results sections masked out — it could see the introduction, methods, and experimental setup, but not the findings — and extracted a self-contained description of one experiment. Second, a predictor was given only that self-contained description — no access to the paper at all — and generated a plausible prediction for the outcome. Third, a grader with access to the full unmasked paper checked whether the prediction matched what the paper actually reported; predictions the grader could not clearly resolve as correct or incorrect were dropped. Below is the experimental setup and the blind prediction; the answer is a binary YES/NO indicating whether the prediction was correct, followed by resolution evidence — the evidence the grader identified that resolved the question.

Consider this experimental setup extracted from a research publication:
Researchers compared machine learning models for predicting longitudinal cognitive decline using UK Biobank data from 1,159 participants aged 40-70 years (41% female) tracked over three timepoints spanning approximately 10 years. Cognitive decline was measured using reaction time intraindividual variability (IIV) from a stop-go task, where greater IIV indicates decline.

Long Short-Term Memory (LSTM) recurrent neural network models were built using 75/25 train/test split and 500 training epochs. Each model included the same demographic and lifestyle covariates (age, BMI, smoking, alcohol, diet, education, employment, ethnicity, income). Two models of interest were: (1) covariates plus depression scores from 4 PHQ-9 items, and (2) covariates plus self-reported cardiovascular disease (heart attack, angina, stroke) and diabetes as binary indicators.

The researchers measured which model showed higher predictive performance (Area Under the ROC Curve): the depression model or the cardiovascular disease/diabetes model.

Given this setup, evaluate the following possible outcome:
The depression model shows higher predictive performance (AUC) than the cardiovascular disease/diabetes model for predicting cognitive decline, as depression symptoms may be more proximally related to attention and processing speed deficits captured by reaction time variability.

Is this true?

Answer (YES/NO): YES